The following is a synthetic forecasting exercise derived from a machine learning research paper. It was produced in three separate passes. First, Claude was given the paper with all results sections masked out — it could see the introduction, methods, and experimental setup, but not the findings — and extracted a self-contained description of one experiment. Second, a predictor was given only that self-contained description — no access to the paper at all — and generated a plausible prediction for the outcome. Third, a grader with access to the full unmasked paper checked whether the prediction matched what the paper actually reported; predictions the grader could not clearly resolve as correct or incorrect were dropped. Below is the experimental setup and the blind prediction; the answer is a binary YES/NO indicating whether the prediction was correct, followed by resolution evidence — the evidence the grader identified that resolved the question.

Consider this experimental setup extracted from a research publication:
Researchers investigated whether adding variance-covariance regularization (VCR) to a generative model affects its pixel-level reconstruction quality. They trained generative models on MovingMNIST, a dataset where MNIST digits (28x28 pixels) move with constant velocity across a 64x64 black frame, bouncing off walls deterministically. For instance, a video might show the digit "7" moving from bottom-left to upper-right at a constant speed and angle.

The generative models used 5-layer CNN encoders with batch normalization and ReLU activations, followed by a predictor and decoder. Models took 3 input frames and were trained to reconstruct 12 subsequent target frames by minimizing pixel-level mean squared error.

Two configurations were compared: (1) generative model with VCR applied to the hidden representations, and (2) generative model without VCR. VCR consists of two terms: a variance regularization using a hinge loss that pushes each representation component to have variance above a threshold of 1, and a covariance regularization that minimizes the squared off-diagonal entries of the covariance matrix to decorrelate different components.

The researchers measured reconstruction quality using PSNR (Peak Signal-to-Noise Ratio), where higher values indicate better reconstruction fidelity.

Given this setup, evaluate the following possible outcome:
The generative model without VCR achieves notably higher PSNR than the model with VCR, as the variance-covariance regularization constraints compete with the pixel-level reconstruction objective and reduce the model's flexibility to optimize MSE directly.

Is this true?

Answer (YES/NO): NO